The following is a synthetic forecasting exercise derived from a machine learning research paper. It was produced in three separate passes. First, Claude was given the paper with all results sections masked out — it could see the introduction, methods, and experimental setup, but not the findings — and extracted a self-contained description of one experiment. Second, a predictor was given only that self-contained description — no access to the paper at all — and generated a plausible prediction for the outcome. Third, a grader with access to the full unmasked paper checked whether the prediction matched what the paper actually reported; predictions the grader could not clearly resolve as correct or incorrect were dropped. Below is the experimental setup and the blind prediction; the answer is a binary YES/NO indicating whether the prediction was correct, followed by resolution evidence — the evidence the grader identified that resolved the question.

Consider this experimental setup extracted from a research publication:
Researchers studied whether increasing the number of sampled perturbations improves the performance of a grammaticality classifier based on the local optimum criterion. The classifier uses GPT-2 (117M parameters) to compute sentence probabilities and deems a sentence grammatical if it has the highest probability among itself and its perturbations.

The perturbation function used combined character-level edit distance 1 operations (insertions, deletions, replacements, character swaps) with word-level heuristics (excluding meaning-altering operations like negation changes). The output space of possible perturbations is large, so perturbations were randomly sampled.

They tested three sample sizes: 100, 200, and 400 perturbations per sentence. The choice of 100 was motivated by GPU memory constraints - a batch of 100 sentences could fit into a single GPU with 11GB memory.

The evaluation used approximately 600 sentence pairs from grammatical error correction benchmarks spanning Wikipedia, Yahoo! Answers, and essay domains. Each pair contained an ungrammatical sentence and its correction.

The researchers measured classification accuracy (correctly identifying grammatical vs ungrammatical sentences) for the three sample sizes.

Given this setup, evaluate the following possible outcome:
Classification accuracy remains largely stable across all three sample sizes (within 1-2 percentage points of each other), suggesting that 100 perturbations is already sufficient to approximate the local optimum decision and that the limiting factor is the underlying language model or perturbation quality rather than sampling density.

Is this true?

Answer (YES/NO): NO